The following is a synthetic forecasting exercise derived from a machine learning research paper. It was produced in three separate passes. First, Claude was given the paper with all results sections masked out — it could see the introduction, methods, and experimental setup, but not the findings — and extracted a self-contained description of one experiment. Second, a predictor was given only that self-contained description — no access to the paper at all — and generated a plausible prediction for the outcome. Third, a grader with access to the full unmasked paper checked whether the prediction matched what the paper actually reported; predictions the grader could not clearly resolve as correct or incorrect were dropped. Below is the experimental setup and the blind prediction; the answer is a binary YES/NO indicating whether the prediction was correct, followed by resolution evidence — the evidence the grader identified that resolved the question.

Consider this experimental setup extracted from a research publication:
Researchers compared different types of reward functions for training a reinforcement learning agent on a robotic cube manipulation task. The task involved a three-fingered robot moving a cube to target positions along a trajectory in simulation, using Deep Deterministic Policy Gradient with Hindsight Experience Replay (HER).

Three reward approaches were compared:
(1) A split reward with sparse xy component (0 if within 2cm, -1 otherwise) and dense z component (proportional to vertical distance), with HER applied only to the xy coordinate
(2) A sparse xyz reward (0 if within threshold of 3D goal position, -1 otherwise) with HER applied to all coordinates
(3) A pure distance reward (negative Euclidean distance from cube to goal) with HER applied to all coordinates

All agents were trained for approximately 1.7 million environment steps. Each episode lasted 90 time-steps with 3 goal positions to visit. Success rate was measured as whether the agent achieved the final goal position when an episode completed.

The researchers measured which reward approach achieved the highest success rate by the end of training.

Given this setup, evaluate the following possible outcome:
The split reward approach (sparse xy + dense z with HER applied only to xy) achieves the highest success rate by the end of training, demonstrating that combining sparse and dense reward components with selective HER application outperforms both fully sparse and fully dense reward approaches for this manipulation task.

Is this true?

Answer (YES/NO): YES